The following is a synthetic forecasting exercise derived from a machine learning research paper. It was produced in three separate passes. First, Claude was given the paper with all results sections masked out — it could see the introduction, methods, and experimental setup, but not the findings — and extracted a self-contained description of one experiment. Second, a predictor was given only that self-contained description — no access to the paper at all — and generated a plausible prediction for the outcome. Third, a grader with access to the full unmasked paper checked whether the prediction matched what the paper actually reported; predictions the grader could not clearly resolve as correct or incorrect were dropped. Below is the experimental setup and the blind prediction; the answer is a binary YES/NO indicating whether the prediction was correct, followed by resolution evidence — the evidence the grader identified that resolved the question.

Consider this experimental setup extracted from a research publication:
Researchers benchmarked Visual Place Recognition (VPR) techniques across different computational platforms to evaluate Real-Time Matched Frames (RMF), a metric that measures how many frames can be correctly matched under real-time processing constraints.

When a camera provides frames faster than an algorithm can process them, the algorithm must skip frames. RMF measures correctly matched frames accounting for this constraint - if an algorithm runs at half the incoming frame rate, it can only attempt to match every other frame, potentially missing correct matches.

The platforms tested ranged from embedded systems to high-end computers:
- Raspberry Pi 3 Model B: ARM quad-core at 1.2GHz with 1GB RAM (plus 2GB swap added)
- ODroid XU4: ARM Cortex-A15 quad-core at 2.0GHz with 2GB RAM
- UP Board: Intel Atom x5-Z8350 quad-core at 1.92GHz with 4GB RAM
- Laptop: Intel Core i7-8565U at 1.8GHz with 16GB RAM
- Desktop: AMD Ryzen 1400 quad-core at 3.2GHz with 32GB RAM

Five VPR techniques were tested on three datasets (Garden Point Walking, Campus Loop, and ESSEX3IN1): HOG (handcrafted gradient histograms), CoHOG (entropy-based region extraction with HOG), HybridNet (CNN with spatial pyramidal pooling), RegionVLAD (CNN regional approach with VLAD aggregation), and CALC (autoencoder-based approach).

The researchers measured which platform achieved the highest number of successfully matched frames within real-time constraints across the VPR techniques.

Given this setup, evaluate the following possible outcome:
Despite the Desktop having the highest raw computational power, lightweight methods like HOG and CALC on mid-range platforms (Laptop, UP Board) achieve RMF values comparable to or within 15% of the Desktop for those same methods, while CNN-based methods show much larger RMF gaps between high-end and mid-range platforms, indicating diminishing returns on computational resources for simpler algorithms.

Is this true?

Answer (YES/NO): NO